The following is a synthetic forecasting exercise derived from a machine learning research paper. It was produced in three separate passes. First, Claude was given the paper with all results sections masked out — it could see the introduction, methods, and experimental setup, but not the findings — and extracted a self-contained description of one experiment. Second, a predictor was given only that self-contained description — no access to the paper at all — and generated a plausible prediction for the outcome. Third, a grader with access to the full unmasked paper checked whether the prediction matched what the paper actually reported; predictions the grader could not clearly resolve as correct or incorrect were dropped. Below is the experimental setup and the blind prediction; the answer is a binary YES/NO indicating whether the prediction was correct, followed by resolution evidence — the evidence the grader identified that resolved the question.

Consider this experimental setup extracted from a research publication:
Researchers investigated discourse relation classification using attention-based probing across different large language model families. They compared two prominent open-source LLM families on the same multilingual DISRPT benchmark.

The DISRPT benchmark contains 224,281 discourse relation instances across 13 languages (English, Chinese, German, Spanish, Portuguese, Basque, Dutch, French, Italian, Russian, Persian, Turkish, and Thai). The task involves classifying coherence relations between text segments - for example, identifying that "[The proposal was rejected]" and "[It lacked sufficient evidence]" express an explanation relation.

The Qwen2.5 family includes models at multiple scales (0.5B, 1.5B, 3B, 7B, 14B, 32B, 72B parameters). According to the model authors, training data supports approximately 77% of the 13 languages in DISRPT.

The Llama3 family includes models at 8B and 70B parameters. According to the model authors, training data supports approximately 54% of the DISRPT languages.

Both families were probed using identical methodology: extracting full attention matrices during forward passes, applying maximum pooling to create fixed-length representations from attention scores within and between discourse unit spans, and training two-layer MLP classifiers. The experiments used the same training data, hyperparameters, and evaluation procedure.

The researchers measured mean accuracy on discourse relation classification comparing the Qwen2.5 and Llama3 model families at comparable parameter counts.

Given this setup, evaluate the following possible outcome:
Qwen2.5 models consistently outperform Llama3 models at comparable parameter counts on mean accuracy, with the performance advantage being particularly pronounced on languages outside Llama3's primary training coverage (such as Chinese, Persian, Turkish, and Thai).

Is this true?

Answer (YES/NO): NO